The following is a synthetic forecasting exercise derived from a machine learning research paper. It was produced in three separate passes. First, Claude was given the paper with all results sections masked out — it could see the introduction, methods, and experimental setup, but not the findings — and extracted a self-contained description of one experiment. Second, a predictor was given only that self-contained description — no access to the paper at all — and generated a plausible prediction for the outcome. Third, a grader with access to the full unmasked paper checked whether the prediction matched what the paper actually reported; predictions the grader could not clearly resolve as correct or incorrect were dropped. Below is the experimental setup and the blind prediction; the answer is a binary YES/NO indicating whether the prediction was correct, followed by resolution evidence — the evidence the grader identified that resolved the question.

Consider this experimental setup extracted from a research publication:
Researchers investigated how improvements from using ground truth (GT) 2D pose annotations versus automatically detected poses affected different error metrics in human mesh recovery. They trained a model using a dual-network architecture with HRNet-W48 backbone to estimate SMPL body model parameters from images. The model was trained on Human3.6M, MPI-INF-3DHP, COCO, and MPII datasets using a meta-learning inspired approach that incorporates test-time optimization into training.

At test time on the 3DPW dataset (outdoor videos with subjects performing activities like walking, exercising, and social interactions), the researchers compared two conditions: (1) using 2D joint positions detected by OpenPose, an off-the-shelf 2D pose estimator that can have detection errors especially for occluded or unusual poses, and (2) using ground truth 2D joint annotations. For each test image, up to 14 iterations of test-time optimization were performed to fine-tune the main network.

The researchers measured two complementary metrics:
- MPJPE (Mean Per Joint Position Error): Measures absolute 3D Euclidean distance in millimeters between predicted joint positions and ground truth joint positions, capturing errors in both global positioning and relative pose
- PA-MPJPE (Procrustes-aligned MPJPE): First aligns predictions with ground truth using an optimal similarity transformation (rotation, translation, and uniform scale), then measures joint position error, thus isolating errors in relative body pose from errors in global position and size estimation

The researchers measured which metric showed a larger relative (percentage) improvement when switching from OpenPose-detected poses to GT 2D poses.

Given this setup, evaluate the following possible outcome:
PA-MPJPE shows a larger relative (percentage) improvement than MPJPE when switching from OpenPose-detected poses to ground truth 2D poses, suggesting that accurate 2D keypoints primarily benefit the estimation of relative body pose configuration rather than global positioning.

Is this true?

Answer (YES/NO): YES